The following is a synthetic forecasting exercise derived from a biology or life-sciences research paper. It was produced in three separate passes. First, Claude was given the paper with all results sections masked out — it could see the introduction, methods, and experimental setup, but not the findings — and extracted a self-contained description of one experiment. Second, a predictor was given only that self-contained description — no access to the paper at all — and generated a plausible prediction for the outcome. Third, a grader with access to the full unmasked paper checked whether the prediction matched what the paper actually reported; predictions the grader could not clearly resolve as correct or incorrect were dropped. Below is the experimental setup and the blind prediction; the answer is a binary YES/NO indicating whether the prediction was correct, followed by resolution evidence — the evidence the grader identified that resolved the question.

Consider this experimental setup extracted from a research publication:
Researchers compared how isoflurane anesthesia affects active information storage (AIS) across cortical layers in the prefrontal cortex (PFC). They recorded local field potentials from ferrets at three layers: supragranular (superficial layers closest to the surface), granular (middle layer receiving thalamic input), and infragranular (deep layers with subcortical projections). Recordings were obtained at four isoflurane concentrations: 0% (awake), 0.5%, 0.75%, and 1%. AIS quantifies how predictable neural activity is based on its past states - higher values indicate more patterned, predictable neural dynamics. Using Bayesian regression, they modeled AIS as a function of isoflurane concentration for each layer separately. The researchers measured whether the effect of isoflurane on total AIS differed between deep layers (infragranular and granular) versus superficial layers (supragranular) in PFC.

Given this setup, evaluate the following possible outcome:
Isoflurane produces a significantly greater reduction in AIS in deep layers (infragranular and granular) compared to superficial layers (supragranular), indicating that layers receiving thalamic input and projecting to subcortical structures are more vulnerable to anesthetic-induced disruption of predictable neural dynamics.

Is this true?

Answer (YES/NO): NO